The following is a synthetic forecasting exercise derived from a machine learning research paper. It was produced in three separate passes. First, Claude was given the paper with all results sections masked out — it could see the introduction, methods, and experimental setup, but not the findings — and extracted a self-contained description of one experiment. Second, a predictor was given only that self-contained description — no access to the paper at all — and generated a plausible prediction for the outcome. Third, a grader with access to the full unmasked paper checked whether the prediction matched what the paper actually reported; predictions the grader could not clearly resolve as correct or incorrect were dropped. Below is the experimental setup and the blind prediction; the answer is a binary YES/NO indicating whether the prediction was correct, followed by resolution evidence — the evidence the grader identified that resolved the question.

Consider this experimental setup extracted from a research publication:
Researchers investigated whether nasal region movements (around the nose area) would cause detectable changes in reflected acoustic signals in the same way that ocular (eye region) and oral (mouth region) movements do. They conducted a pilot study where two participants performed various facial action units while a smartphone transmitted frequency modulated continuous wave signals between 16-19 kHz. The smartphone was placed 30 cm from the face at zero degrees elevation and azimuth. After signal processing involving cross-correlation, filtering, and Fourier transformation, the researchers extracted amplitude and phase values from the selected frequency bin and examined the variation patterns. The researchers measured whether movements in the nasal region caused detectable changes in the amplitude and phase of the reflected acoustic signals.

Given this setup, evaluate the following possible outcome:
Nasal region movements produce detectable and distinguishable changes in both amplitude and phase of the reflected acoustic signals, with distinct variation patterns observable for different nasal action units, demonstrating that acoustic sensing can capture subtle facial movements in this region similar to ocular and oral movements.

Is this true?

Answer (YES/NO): NO